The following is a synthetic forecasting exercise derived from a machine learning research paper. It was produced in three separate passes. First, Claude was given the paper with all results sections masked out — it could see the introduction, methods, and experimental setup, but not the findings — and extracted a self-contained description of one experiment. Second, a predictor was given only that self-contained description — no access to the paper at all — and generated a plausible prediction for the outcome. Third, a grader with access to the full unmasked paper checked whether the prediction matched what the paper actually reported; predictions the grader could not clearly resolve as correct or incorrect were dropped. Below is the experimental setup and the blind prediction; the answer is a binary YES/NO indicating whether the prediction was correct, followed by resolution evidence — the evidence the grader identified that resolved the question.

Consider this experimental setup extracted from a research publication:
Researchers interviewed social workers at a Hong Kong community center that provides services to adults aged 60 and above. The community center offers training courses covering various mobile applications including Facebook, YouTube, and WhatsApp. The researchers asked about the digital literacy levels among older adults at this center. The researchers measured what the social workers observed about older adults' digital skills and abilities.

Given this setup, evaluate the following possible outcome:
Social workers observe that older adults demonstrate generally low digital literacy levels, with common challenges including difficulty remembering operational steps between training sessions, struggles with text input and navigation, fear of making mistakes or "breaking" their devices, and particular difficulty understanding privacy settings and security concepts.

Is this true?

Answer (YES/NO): NO